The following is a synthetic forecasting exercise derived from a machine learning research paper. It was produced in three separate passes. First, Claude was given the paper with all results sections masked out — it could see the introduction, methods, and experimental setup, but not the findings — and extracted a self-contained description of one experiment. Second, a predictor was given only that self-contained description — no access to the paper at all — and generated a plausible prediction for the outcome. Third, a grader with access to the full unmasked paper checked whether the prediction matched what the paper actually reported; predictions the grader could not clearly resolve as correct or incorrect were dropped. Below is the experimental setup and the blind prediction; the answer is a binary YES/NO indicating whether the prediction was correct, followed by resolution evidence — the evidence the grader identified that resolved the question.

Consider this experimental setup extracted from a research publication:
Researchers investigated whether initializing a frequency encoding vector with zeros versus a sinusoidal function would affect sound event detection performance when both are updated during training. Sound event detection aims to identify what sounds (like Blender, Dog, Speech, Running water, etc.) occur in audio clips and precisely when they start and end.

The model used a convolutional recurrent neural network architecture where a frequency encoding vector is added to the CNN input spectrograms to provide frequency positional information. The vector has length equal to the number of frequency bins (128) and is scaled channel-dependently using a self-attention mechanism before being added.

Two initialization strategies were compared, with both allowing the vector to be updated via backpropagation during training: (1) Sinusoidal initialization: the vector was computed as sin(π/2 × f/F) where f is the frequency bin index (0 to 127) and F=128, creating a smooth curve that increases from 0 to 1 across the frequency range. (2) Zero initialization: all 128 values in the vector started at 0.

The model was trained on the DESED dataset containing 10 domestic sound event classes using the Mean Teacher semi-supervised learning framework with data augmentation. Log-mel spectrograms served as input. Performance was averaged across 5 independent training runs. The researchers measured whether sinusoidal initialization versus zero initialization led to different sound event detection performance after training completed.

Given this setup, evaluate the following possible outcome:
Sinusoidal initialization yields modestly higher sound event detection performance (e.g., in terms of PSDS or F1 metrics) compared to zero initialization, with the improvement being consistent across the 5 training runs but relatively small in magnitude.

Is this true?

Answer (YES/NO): NO